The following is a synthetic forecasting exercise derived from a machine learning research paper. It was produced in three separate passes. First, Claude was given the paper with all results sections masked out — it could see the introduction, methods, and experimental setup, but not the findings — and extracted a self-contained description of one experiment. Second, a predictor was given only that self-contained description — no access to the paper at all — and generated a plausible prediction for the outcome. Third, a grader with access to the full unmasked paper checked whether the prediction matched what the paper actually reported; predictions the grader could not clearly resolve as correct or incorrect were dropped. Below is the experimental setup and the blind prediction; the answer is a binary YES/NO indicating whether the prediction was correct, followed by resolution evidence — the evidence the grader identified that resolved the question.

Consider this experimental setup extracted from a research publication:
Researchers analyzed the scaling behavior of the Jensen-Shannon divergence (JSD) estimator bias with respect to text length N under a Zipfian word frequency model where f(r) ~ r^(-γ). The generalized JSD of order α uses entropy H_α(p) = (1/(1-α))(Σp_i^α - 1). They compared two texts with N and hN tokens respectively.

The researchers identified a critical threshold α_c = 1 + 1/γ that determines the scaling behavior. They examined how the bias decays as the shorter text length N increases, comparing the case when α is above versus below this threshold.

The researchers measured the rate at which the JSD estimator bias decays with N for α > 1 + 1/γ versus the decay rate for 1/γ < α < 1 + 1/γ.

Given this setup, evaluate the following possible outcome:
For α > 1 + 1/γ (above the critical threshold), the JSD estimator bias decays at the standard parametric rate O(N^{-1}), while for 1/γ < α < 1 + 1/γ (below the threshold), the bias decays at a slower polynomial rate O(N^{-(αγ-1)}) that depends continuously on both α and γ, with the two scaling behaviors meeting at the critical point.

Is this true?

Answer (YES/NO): NO